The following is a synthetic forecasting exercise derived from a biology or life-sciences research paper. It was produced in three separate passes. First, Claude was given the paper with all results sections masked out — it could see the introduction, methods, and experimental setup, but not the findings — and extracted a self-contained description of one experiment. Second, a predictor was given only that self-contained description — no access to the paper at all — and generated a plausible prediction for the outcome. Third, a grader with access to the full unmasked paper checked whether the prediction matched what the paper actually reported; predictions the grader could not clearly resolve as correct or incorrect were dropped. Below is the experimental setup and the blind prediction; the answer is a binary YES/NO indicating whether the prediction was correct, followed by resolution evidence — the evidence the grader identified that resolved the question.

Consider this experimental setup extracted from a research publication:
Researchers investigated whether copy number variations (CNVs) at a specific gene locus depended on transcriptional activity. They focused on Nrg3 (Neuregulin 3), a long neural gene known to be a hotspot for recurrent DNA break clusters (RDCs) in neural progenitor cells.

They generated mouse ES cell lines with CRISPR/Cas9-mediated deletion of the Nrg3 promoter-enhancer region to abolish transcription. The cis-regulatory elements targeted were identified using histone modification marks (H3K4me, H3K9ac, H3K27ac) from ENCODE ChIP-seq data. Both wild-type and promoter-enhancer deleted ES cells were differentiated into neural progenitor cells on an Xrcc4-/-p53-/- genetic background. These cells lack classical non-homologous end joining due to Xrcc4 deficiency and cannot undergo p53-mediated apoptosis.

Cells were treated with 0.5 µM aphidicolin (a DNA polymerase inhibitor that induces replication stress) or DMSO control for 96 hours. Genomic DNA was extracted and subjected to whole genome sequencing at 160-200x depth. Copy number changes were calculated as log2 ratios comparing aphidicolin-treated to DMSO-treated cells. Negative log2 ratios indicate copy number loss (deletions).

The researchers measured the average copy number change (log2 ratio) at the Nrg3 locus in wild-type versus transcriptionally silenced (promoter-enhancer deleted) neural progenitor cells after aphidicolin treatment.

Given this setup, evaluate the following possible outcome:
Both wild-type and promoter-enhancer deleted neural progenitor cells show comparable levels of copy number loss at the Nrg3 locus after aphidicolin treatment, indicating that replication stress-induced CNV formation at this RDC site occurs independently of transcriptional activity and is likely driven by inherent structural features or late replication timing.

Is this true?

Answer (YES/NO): NO